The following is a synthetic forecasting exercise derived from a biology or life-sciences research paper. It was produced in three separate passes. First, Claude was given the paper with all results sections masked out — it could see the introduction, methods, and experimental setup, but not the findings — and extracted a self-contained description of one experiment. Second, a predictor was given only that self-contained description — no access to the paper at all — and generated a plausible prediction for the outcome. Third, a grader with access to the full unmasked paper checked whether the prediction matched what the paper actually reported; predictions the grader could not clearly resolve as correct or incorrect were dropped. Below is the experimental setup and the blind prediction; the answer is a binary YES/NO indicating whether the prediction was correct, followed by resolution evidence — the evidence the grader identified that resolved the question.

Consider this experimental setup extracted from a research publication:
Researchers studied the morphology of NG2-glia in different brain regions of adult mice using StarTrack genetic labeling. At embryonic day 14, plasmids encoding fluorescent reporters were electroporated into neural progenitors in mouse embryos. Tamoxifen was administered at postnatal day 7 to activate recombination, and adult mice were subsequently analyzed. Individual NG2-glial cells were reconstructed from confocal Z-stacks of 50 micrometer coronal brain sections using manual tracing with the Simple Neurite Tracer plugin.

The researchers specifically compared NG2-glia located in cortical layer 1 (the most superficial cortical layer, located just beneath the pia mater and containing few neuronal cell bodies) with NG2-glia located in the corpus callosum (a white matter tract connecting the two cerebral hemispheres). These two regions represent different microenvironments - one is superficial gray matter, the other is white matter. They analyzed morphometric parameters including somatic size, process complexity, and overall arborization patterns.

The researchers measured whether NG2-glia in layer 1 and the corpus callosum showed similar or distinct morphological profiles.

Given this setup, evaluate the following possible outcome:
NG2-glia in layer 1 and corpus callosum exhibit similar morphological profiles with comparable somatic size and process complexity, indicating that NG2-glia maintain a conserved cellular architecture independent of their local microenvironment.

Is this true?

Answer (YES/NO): NO